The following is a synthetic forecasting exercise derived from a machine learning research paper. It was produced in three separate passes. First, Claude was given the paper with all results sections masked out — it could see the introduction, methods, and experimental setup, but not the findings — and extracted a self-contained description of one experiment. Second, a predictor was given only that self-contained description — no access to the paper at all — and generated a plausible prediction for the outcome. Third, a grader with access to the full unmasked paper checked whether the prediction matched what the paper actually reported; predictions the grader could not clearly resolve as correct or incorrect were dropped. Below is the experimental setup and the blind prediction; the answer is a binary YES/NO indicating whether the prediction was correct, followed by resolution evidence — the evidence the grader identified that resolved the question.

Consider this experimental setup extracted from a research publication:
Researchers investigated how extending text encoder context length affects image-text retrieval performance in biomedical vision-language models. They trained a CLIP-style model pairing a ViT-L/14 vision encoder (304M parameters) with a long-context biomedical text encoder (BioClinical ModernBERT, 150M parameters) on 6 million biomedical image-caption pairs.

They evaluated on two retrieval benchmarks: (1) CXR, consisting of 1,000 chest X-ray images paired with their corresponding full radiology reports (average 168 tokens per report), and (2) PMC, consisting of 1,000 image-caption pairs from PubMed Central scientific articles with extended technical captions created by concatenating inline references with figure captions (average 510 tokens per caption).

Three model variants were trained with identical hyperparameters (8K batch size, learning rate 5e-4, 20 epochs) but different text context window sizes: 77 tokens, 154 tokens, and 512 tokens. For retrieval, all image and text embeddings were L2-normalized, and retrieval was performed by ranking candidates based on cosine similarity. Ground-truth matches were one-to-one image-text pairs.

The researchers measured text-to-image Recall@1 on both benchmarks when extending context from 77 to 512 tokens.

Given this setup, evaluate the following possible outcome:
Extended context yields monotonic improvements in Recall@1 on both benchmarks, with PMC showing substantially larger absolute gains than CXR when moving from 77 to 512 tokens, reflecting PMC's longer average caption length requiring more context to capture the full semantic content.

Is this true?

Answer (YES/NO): YES